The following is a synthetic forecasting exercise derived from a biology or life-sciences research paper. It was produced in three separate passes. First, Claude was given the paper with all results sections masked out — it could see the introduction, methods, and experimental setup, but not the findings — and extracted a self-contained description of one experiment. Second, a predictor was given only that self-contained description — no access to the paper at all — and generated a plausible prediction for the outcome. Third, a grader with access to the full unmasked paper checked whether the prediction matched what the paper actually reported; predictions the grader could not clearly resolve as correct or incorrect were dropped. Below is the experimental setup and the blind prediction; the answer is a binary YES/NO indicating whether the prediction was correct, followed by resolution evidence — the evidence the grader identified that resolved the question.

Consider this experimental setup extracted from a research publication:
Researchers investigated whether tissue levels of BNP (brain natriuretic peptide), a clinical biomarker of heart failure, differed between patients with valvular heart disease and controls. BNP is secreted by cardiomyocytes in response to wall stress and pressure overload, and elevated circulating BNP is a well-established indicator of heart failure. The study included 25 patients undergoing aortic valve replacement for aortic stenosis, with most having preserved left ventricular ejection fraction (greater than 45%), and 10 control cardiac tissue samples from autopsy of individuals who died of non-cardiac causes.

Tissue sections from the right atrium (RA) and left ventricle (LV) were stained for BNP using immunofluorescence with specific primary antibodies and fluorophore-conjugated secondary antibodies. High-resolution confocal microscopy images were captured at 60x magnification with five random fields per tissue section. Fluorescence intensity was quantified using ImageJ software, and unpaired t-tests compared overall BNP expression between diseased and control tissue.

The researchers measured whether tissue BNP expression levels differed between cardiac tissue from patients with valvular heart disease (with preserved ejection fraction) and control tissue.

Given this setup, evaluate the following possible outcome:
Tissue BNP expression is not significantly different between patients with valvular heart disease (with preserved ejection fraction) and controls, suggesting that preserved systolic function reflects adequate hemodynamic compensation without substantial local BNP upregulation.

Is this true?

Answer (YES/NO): YES